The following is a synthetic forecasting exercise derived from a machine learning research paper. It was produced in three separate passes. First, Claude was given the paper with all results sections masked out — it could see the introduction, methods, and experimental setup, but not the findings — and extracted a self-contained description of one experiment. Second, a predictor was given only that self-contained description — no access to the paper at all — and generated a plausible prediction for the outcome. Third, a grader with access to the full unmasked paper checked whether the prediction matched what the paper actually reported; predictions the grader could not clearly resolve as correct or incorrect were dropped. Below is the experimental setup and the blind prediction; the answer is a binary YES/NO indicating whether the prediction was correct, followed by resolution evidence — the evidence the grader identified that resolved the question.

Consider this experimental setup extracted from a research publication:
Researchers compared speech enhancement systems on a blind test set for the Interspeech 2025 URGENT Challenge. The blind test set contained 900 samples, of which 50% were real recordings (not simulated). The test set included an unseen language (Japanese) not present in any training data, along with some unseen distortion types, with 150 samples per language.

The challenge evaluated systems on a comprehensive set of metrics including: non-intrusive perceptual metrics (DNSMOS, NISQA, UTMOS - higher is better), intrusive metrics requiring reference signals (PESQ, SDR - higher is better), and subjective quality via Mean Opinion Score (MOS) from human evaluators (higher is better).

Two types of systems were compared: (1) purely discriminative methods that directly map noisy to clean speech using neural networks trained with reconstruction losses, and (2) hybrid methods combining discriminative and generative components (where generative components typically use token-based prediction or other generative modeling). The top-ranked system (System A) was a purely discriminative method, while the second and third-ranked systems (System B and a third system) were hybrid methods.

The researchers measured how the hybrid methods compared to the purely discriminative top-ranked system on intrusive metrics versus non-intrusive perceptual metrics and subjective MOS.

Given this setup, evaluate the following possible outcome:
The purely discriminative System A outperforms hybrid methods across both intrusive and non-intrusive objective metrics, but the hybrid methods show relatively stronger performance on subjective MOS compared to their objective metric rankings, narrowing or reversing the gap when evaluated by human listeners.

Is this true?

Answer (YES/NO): NO